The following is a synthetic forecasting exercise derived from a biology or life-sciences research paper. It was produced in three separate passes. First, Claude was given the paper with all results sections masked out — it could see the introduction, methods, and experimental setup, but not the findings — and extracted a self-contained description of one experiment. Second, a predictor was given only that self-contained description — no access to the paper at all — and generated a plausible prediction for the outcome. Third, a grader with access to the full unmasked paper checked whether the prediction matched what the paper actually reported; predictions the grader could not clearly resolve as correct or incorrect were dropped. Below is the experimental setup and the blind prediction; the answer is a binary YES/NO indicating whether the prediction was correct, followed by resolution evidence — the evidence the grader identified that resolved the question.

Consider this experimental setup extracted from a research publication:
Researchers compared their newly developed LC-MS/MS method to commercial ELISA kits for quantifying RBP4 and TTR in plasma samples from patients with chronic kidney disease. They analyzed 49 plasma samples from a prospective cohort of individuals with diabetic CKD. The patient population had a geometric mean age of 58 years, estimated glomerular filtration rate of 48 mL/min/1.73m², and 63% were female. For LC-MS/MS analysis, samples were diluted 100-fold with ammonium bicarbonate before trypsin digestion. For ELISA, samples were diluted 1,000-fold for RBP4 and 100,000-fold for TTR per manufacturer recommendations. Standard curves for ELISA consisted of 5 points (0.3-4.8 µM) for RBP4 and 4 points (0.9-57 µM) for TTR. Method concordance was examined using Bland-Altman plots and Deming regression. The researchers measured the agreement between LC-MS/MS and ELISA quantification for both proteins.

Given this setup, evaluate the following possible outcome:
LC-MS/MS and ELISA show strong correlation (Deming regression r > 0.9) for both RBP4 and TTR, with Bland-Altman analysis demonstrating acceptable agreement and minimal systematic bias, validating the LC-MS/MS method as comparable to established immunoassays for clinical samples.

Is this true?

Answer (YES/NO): NO